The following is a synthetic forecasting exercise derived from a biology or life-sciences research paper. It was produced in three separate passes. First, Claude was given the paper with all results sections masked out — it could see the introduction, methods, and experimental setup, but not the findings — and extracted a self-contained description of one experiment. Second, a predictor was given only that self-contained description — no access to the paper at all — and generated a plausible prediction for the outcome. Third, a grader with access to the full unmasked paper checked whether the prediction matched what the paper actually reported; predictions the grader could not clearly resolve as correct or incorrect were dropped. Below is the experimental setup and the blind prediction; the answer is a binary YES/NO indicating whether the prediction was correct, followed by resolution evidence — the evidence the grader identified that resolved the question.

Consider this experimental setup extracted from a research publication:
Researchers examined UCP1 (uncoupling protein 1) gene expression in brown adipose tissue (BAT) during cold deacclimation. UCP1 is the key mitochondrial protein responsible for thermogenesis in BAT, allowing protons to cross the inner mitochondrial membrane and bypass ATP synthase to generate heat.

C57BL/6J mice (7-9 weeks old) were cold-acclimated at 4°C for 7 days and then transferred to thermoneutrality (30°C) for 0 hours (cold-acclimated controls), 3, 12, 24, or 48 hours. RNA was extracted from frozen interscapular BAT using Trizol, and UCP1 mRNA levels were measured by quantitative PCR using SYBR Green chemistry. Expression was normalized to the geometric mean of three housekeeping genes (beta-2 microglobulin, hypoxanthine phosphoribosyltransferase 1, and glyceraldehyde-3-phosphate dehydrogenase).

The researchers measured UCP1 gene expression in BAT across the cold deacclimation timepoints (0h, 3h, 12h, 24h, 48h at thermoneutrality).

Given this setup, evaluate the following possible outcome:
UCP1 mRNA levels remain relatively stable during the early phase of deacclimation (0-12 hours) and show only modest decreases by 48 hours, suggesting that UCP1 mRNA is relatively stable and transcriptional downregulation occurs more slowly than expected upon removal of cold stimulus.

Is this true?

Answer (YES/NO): NO